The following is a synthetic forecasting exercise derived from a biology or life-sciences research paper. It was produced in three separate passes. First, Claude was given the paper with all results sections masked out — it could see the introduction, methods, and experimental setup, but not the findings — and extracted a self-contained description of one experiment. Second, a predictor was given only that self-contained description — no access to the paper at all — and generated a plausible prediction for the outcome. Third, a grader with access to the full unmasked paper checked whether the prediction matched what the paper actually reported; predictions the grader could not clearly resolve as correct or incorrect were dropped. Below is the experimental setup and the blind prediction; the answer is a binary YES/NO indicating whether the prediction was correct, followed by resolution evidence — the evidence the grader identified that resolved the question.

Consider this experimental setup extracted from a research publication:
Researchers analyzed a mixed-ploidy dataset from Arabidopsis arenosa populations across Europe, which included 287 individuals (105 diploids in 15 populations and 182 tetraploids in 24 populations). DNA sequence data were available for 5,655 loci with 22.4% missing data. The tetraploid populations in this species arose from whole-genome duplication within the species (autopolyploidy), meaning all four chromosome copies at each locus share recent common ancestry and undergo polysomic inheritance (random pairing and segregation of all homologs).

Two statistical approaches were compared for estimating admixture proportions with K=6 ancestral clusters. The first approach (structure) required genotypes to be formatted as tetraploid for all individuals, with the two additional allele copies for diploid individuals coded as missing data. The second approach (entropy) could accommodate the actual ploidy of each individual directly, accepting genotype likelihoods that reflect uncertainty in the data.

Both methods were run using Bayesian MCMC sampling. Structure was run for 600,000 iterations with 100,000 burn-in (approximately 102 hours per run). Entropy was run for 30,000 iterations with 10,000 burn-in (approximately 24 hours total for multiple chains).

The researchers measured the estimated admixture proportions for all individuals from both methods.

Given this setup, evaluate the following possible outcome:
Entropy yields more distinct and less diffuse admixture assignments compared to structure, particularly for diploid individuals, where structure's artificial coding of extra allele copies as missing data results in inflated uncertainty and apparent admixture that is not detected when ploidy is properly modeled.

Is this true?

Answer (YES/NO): NO